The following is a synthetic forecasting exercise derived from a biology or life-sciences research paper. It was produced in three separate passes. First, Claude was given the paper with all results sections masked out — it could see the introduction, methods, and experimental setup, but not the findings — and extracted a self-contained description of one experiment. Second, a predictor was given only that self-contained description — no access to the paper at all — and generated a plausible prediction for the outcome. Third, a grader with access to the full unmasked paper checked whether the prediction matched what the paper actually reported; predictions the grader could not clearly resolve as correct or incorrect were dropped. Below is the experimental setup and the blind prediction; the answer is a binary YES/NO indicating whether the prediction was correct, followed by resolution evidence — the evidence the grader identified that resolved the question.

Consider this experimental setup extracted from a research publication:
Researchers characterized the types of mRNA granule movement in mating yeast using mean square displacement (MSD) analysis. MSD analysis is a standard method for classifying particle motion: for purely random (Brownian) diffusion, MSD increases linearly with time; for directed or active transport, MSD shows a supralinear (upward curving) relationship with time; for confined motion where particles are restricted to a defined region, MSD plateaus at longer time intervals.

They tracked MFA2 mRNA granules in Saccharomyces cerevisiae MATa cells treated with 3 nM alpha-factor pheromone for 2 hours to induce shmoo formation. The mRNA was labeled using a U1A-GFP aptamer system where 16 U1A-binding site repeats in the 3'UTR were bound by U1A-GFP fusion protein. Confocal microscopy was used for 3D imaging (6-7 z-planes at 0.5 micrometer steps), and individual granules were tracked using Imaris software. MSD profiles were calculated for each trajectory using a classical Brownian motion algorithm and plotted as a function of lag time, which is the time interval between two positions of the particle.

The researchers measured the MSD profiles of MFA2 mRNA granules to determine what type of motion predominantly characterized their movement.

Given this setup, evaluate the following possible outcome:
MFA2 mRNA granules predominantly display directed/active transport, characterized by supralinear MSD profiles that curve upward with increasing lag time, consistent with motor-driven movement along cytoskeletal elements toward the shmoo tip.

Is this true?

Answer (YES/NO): NO